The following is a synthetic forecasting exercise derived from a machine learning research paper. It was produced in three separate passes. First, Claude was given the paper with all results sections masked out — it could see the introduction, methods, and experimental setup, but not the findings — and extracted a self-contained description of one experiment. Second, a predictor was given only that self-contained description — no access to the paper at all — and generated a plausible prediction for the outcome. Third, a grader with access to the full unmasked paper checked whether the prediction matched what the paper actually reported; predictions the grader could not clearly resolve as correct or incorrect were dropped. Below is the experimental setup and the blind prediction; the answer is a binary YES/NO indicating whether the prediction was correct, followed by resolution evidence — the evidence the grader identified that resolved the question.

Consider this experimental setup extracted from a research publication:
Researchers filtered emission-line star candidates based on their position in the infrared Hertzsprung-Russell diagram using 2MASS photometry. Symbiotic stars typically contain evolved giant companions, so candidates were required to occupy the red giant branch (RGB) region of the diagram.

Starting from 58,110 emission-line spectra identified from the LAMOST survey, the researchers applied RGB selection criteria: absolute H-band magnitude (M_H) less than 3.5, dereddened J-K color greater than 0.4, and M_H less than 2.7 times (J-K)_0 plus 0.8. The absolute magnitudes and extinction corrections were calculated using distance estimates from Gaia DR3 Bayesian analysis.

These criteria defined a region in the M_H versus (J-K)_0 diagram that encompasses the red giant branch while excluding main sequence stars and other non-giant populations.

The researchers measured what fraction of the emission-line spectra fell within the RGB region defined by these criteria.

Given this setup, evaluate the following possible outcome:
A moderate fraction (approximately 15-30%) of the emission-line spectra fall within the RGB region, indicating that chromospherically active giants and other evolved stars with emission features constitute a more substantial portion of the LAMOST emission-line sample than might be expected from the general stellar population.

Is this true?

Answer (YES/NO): YES